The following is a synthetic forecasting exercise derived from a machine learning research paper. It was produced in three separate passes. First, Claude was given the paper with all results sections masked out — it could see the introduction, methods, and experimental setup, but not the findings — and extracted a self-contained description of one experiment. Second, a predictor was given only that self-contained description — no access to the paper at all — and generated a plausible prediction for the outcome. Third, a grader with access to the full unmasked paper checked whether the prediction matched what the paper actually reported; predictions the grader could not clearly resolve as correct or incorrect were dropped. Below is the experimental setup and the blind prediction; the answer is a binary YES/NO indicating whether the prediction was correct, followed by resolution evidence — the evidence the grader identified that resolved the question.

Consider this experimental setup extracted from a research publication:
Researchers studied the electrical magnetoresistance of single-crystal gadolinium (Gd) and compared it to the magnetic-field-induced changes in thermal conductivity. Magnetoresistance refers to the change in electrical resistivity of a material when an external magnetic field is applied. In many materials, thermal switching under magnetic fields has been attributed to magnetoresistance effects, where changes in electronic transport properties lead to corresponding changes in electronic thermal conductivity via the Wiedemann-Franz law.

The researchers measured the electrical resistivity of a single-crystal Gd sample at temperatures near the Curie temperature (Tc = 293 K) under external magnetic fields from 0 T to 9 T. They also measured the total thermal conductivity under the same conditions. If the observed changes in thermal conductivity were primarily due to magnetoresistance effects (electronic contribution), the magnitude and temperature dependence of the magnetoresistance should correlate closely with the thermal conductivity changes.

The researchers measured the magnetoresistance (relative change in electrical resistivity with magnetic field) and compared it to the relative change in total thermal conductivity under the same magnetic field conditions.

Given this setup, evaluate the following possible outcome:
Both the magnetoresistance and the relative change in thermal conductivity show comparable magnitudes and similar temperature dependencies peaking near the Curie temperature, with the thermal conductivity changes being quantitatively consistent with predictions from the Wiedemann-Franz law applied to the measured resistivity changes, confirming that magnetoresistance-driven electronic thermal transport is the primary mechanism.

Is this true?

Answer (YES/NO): NO